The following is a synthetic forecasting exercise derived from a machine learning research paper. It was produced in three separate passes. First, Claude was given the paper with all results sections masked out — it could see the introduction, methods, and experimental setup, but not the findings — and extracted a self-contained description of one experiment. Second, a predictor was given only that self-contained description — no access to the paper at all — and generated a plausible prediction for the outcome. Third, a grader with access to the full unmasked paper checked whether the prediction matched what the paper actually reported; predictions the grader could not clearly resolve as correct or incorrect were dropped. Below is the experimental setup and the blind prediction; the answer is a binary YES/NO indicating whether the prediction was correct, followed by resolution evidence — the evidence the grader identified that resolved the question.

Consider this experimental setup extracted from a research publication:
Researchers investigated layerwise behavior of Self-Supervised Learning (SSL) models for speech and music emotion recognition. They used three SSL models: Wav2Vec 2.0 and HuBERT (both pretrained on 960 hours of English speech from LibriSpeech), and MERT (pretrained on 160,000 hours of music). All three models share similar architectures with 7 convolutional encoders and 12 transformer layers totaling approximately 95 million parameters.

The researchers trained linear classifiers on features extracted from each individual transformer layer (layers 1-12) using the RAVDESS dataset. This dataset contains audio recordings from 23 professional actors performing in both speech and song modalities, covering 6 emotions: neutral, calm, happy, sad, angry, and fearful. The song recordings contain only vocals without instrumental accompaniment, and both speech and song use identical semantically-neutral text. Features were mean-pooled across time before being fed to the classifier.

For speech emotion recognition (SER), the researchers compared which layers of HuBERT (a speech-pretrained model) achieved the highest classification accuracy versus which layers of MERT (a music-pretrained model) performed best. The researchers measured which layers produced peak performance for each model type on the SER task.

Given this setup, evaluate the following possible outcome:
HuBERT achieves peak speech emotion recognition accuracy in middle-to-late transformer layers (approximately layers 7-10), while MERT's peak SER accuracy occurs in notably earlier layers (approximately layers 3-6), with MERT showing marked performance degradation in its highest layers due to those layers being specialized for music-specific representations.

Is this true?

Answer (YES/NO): NO